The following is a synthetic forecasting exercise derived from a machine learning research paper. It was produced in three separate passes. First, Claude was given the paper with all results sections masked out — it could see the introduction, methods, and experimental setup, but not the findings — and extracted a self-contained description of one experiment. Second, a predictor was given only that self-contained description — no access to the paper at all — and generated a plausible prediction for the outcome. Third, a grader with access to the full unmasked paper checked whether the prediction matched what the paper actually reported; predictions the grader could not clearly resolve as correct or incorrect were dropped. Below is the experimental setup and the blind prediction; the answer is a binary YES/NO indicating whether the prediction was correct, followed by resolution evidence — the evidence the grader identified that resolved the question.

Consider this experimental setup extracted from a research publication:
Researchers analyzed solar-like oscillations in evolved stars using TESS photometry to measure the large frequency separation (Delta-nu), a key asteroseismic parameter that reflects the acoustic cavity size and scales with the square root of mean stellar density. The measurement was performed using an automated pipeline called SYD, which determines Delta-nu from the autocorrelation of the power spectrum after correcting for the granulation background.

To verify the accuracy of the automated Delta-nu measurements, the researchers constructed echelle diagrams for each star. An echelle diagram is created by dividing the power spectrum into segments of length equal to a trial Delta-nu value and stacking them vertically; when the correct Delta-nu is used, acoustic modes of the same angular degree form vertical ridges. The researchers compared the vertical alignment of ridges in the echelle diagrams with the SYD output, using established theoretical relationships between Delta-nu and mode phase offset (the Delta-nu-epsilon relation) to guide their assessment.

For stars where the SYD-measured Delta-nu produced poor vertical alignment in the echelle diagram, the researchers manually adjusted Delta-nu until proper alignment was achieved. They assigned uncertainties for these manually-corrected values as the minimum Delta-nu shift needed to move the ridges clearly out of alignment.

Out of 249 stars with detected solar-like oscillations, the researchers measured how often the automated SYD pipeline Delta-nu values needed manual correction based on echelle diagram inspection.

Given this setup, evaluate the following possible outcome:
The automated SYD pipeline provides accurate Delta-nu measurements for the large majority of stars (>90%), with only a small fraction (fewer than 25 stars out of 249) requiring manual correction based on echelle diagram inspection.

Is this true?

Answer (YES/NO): YES